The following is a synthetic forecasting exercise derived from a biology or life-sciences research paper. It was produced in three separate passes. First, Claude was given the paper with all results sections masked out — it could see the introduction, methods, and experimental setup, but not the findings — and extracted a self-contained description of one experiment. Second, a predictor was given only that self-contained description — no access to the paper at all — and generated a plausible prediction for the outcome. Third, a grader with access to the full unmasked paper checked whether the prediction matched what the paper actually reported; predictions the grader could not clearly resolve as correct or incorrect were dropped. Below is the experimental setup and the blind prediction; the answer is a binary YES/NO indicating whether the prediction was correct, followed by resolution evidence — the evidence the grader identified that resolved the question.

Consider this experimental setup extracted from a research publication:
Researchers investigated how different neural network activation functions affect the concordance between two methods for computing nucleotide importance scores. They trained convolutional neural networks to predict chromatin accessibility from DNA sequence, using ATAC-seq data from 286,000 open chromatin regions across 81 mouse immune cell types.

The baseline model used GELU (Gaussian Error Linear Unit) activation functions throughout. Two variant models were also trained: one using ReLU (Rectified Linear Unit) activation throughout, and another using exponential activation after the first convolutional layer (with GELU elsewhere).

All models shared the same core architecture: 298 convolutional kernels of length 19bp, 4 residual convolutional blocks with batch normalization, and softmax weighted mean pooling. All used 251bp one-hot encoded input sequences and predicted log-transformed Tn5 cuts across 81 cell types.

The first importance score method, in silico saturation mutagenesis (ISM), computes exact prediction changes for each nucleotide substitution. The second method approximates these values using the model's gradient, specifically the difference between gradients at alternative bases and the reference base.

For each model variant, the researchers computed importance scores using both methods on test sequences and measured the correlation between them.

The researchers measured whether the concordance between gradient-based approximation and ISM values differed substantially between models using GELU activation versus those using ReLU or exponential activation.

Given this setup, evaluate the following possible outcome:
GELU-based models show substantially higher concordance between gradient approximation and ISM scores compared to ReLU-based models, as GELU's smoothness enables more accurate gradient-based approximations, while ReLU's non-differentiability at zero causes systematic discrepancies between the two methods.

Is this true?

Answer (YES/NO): YES